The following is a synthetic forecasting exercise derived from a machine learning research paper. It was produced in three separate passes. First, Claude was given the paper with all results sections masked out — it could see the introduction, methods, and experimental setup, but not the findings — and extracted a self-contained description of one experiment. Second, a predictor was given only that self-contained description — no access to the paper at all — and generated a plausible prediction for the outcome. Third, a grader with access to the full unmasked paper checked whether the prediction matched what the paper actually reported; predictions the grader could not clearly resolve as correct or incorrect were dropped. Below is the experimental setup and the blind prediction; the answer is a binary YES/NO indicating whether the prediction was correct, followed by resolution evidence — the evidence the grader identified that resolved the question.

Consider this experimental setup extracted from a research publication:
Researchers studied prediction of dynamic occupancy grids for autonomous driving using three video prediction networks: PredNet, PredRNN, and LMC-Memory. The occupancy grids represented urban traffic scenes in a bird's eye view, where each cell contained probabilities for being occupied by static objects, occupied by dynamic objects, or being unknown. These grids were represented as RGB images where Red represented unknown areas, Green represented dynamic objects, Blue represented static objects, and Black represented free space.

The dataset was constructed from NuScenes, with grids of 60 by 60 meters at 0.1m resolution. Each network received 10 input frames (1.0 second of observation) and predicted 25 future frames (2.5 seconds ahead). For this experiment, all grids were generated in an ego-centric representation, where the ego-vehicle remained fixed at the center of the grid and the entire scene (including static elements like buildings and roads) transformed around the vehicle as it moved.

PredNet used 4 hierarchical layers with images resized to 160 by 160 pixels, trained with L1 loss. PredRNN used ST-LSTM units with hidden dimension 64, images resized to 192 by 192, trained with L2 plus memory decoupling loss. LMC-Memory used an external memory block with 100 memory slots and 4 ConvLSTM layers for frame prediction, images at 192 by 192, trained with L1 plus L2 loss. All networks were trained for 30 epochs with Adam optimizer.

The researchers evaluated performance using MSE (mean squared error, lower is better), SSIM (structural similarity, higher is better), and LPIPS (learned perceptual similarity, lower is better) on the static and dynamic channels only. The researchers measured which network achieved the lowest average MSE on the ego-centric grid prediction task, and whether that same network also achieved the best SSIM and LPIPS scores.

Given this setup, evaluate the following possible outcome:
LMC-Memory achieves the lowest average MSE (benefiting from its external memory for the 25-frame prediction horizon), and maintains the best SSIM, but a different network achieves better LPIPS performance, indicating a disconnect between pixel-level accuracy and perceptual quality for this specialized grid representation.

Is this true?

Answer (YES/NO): NO